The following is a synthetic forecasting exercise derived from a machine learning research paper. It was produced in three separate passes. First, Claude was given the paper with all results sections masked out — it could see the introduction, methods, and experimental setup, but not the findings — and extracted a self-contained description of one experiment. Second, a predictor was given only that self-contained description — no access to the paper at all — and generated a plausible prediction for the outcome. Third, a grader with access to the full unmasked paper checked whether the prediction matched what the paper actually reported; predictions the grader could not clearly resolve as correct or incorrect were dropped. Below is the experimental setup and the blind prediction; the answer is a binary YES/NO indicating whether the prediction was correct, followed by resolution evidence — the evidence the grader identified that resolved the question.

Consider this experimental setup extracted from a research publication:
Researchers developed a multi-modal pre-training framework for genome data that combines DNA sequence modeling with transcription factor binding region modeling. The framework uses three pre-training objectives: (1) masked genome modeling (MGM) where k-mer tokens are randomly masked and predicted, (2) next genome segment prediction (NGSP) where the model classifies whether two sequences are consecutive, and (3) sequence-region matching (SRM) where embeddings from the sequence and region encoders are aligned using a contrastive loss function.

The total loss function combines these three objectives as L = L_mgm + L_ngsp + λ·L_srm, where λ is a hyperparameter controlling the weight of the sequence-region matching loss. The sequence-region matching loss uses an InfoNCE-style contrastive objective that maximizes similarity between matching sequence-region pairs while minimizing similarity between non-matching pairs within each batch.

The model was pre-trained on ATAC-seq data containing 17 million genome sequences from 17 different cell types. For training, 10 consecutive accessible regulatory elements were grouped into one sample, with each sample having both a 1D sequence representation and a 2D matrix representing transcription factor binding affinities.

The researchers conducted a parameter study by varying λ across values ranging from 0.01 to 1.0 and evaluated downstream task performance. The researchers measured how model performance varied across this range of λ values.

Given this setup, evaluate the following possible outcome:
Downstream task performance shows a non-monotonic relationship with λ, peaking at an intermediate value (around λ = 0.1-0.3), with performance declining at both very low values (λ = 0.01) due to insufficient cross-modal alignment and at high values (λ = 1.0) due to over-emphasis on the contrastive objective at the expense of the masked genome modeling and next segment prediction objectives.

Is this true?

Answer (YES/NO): NO